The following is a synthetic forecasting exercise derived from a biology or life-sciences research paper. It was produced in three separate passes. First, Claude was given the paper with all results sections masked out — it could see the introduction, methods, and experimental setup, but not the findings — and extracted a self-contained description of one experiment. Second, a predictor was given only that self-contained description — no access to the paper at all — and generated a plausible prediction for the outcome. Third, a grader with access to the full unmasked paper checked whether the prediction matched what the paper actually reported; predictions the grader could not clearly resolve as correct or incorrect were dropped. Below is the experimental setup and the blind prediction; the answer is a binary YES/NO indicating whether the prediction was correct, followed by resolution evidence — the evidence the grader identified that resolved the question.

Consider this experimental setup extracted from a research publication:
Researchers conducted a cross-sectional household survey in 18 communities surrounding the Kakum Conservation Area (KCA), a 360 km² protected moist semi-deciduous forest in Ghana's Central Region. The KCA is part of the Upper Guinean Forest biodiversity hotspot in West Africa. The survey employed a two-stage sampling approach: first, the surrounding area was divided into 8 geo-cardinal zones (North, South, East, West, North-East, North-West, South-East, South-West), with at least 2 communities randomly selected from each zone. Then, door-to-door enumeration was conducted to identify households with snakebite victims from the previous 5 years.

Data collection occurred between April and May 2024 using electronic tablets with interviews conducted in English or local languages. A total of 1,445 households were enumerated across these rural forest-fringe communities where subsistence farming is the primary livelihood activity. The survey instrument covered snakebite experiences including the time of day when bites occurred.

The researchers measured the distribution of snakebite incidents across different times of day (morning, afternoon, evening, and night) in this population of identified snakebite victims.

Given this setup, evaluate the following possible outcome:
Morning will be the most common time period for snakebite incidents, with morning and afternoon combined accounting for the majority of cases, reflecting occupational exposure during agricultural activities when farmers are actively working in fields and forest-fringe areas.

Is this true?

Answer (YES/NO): YES